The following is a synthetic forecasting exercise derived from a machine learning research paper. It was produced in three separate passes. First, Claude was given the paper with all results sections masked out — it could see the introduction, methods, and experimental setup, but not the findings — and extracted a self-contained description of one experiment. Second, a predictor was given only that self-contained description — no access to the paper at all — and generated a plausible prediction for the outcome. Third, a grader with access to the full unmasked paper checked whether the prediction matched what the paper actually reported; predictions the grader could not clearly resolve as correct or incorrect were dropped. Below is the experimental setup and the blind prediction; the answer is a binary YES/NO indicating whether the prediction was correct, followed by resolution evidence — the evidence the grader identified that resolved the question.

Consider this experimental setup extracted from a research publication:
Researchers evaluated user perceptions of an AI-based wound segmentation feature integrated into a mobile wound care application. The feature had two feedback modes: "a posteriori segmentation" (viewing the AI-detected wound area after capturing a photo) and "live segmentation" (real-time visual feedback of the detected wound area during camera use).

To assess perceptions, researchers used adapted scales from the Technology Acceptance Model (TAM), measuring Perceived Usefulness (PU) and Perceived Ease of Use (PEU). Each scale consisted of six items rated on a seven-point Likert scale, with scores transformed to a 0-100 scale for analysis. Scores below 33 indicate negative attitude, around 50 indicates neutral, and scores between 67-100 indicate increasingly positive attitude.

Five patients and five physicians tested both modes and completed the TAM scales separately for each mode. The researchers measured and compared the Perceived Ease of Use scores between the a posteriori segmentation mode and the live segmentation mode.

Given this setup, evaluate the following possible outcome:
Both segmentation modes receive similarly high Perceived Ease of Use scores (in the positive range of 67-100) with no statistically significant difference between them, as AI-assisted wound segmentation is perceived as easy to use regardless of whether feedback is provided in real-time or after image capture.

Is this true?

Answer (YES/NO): YES